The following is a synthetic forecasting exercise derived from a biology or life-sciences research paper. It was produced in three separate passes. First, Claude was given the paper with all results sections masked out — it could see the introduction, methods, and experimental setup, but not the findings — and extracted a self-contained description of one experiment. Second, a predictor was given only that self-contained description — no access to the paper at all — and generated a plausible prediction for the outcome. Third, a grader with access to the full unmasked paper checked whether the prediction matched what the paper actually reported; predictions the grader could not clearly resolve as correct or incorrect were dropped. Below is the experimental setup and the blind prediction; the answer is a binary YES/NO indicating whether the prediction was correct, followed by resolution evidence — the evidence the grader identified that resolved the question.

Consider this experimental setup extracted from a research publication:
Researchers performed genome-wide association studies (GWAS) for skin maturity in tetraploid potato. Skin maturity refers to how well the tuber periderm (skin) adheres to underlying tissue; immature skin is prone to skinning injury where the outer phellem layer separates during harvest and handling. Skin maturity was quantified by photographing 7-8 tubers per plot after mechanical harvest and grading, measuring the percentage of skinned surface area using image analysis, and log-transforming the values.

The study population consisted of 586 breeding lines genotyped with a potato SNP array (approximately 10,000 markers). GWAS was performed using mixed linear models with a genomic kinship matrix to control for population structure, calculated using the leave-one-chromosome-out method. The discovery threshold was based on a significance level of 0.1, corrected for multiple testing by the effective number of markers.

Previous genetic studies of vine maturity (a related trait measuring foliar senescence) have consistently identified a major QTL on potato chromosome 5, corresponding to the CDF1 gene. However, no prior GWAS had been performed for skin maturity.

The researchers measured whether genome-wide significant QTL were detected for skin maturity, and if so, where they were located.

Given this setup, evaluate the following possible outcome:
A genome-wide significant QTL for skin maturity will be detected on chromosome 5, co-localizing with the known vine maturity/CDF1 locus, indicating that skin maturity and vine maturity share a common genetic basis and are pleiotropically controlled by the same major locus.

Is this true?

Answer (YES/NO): YES